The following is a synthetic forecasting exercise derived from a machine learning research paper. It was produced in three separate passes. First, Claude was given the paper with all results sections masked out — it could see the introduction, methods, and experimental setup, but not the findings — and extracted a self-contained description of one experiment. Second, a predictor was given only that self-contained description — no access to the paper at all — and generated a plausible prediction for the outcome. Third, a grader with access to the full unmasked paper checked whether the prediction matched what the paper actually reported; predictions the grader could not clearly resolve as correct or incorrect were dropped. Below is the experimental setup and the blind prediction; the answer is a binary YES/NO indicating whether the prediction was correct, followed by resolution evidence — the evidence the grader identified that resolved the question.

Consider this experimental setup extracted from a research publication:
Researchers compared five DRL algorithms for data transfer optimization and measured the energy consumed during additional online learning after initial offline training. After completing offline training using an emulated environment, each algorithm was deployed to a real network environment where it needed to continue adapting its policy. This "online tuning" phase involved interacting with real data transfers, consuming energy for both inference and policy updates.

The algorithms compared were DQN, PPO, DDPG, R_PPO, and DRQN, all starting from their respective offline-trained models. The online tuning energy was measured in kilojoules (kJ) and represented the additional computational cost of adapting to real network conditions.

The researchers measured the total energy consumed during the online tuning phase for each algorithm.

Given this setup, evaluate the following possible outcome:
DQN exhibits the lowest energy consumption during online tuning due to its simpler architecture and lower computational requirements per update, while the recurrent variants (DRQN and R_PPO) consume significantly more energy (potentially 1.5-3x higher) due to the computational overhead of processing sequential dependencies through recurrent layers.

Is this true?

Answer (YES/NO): NO